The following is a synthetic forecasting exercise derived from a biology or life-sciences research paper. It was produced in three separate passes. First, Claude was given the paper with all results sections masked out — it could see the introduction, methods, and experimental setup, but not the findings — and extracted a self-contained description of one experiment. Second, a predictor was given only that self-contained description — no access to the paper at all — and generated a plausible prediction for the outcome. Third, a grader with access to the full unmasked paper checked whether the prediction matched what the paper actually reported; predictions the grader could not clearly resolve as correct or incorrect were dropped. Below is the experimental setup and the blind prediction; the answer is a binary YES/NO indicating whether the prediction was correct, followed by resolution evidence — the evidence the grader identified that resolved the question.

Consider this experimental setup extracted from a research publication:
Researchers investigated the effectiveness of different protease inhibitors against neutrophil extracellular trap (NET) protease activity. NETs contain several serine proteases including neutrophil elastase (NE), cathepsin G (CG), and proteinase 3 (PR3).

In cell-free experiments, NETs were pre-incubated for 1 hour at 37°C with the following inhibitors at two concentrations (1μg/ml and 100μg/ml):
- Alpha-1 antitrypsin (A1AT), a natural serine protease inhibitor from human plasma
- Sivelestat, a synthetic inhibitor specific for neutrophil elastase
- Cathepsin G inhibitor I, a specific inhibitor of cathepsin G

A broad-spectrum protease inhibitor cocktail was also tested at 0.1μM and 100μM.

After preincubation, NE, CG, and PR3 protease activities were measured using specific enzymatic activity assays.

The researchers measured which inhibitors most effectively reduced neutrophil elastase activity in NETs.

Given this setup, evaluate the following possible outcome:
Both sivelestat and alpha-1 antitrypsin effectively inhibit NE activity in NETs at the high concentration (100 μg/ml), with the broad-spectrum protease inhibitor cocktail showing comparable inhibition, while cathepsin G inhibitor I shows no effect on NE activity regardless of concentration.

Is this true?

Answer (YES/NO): NO